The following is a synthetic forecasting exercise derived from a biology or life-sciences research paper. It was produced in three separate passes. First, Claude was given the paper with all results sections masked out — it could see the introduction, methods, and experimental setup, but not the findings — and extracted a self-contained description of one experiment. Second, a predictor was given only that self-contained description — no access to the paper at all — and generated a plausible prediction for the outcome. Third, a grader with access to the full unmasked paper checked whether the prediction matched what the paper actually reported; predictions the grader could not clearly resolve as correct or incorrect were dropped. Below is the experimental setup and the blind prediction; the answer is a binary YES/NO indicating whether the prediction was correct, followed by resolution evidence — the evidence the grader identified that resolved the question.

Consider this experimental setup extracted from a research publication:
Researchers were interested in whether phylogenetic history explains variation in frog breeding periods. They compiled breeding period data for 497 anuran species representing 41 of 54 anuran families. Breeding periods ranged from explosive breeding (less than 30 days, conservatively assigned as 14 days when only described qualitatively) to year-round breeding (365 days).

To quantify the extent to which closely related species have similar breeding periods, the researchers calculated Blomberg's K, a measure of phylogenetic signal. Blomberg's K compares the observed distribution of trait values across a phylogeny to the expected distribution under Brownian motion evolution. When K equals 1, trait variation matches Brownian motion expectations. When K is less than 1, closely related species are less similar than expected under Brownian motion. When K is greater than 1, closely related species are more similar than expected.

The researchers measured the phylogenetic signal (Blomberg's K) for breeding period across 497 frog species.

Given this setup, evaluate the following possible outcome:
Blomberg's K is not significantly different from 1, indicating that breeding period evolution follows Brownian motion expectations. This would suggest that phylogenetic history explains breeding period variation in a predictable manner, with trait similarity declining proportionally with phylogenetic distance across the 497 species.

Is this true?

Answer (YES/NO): NO